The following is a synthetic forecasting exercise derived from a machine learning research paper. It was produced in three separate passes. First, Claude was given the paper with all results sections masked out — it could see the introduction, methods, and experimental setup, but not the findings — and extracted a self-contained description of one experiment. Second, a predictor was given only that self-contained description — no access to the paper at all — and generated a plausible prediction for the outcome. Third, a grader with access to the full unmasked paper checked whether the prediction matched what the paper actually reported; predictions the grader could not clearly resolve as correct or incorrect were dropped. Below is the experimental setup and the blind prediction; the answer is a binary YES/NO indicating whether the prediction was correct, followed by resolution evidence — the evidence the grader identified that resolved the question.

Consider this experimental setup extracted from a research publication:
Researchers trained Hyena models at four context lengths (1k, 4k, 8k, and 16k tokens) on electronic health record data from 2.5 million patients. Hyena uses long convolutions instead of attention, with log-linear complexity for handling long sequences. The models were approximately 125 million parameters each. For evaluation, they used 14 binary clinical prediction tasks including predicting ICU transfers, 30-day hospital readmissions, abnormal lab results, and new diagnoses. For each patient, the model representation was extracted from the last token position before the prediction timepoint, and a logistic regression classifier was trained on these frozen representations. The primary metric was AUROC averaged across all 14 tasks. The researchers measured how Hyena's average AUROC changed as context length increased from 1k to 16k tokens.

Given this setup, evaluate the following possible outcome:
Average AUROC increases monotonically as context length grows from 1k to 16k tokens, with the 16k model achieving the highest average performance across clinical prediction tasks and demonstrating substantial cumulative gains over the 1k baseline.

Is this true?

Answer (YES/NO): NO